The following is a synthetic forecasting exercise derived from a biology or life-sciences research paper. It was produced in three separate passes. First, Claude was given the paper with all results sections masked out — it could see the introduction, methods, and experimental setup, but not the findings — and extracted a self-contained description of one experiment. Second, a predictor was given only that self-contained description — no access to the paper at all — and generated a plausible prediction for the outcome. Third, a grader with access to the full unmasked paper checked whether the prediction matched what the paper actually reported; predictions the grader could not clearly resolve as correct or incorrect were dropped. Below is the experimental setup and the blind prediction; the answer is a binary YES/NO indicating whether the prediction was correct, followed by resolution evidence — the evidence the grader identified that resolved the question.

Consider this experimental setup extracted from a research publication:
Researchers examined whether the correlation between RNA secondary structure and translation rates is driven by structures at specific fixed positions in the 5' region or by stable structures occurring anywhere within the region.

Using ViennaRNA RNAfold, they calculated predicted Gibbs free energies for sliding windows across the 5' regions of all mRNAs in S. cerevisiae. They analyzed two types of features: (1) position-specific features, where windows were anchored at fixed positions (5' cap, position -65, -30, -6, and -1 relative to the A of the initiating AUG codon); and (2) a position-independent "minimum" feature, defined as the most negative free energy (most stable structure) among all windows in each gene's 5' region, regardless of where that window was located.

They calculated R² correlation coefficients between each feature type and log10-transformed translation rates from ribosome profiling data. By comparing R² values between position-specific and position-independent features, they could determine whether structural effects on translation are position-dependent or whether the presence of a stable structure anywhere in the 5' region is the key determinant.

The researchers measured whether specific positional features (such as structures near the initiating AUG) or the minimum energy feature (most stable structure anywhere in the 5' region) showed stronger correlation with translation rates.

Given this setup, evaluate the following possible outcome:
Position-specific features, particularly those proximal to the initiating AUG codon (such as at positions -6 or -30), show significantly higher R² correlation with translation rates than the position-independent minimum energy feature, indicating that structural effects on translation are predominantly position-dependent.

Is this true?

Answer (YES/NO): NO